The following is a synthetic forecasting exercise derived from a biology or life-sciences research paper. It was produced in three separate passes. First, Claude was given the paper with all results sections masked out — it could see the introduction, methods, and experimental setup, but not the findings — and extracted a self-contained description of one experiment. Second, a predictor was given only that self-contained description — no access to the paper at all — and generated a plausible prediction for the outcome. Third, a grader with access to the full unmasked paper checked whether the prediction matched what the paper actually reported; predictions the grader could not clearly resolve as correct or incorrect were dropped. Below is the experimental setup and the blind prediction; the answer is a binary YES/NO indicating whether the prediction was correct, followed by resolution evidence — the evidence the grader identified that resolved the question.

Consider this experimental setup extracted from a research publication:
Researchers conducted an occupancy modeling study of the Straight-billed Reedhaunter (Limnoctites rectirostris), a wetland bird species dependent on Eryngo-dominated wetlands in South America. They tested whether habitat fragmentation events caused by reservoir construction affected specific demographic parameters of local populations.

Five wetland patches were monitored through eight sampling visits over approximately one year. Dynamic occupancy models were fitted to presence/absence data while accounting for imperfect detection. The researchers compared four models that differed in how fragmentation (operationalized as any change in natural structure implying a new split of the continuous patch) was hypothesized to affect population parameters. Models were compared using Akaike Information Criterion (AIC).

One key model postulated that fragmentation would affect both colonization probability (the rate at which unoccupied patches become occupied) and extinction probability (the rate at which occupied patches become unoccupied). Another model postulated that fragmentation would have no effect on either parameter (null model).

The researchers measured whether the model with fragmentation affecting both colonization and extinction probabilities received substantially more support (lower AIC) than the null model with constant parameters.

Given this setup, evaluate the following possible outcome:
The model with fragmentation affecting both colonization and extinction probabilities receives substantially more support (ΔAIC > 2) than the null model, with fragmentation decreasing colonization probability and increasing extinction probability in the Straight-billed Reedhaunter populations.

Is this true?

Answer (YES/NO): NO